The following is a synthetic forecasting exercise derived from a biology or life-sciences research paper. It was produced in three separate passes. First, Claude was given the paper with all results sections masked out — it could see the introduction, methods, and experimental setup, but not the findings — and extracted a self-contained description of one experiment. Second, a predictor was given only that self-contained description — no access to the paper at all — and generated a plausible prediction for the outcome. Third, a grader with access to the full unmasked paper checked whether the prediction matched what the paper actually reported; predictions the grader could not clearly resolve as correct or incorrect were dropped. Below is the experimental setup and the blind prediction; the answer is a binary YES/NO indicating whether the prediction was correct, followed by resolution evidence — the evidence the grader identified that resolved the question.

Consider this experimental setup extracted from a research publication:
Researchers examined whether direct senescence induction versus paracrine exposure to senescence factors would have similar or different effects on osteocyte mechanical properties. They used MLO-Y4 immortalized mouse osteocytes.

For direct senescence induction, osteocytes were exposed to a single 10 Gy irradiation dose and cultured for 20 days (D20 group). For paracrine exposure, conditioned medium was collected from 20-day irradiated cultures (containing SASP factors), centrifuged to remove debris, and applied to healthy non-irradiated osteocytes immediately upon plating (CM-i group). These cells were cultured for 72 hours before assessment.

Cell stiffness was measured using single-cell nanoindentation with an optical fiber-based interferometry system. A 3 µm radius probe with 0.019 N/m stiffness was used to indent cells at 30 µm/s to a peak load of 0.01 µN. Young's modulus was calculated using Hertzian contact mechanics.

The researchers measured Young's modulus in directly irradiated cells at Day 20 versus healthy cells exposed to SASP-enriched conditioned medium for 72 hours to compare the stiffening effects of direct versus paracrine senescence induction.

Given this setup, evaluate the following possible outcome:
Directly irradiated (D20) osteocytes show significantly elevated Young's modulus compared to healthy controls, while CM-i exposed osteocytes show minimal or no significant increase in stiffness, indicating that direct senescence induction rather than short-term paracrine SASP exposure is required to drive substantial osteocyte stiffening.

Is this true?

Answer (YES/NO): YES